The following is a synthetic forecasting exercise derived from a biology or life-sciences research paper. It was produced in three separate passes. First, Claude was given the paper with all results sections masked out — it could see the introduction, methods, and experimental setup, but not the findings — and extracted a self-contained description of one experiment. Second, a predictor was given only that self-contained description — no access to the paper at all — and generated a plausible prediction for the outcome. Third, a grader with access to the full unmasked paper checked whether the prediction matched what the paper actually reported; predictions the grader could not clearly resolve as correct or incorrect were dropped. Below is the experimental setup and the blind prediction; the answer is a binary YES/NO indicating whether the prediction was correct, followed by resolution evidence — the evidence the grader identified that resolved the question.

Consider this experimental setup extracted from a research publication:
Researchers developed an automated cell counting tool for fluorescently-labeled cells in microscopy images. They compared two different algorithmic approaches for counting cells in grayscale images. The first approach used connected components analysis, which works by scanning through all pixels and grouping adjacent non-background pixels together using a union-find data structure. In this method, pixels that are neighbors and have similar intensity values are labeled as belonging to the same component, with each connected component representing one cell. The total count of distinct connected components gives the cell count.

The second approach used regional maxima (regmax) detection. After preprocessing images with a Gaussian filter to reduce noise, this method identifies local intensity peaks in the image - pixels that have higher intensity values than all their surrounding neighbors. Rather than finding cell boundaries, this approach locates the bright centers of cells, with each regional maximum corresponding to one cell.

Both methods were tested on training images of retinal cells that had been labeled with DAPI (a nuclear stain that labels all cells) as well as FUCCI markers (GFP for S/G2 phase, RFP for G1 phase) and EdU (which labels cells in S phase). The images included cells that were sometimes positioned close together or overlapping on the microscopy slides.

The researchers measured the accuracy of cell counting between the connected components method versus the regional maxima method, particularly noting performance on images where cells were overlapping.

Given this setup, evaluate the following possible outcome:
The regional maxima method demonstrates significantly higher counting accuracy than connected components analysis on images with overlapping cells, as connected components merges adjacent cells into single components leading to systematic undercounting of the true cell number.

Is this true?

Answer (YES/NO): YES